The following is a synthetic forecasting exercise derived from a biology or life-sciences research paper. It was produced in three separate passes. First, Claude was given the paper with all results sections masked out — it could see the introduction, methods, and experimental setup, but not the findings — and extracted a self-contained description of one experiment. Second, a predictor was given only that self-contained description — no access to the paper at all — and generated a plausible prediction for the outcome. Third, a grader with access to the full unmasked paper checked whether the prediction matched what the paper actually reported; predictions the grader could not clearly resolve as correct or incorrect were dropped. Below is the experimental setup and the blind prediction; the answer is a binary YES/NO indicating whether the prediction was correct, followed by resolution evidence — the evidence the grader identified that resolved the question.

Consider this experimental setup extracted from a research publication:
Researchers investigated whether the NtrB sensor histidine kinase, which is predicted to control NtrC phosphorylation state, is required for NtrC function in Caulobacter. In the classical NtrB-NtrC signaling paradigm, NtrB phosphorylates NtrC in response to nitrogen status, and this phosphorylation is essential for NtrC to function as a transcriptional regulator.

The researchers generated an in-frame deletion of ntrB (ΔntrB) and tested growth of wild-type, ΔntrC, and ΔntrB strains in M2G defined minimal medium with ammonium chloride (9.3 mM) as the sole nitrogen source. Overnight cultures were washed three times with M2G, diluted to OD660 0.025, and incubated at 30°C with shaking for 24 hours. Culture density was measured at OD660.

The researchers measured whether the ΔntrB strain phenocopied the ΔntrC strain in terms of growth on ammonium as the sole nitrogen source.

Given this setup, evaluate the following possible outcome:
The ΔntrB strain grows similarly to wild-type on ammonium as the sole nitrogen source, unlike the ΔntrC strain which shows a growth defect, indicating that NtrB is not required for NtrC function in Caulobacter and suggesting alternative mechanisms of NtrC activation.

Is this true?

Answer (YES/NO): NO